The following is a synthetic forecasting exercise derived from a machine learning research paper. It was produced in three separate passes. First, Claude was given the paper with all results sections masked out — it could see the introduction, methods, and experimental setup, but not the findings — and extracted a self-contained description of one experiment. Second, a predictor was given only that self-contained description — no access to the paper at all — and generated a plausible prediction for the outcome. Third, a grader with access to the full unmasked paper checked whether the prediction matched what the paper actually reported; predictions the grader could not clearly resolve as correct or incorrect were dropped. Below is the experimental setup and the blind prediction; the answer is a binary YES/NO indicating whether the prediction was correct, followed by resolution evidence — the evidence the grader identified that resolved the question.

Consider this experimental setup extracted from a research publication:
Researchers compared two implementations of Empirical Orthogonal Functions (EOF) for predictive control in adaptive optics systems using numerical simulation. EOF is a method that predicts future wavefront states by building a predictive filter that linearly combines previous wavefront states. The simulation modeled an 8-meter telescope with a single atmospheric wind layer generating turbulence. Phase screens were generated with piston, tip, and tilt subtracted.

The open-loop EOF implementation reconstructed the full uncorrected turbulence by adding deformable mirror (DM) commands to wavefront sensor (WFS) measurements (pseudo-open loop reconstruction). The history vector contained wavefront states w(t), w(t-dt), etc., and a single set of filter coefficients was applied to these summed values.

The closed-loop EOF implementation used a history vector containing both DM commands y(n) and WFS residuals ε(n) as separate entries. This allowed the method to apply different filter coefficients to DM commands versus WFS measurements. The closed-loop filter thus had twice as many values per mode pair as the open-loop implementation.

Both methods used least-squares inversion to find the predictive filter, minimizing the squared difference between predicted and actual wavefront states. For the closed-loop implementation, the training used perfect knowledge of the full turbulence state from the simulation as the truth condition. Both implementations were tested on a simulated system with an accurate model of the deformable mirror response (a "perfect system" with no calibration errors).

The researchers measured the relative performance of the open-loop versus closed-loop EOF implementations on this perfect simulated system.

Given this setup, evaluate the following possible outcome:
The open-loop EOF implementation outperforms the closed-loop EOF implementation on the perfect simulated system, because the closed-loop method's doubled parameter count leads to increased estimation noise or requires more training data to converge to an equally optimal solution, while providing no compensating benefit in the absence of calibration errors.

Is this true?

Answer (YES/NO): YES